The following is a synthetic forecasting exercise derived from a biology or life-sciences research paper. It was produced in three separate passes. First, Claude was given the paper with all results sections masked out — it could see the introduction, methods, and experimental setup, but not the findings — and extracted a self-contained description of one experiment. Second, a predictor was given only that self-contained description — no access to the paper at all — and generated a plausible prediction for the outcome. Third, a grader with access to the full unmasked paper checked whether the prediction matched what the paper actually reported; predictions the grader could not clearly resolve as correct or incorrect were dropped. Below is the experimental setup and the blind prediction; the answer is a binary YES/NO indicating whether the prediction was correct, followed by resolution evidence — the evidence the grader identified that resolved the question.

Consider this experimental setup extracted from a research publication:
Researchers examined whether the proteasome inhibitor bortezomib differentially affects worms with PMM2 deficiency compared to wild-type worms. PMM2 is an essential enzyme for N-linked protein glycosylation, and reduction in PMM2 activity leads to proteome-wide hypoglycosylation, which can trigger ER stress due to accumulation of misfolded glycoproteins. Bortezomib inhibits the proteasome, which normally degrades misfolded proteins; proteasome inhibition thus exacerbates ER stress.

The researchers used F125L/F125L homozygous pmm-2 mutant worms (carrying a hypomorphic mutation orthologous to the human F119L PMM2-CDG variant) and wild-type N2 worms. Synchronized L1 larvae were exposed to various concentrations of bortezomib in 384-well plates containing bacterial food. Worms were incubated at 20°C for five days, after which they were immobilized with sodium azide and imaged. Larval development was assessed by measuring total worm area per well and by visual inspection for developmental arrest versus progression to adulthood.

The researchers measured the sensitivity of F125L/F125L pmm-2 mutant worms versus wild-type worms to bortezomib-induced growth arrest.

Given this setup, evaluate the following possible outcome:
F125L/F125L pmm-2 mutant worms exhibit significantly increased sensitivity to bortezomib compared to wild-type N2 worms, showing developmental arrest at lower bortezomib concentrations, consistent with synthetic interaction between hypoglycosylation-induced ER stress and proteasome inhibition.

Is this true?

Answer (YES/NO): YES